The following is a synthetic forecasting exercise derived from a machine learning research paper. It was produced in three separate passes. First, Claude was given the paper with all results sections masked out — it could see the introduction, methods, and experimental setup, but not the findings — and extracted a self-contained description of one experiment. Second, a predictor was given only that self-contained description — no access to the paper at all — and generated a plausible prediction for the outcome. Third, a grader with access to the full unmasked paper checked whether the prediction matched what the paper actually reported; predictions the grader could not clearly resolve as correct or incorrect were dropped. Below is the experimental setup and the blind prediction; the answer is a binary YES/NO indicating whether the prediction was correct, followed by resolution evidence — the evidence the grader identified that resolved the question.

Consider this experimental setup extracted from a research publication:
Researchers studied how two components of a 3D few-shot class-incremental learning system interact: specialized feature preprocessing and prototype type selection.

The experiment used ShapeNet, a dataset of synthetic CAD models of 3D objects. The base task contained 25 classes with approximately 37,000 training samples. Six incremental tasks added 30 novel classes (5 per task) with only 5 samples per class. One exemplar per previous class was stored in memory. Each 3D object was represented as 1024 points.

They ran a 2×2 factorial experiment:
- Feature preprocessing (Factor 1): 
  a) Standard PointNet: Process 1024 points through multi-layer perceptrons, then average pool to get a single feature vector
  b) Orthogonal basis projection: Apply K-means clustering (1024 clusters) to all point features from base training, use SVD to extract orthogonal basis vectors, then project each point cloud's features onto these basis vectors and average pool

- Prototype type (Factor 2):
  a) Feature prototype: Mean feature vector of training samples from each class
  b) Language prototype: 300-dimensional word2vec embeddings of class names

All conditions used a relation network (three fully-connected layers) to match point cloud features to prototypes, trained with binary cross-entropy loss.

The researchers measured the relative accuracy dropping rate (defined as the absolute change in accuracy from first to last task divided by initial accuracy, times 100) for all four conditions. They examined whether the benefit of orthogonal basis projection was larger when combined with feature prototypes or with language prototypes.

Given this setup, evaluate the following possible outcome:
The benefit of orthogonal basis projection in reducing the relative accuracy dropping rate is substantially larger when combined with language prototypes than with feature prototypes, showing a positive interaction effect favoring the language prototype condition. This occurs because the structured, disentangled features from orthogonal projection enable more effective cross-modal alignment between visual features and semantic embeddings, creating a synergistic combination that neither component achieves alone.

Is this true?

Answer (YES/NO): YES